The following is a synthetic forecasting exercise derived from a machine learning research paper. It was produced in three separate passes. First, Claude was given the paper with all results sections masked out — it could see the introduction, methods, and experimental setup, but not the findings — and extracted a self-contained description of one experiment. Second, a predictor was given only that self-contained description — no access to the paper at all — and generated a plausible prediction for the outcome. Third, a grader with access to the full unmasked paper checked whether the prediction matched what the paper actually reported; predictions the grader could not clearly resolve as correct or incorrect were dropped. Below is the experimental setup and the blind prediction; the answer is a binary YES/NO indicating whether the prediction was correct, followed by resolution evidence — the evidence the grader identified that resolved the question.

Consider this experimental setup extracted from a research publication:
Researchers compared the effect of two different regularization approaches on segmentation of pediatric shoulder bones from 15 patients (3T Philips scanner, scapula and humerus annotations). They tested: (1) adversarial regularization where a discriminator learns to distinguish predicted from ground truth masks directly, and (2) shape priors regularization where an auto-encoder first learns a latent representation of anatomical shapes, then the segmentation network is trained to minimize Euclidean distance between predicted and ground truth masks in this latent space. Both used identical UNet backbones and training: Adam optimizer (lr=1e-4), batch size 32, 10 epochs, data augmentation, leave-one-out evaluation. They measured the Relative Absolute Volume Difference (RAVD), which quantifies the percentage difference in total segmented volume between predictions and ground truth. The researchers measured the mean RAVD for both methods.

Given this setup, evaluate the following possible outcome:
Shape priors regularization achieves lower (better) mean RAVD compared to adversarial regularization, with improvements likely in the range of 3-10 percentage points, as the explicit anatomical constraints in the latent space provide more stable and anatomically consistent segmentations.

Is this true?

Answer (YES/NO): NO